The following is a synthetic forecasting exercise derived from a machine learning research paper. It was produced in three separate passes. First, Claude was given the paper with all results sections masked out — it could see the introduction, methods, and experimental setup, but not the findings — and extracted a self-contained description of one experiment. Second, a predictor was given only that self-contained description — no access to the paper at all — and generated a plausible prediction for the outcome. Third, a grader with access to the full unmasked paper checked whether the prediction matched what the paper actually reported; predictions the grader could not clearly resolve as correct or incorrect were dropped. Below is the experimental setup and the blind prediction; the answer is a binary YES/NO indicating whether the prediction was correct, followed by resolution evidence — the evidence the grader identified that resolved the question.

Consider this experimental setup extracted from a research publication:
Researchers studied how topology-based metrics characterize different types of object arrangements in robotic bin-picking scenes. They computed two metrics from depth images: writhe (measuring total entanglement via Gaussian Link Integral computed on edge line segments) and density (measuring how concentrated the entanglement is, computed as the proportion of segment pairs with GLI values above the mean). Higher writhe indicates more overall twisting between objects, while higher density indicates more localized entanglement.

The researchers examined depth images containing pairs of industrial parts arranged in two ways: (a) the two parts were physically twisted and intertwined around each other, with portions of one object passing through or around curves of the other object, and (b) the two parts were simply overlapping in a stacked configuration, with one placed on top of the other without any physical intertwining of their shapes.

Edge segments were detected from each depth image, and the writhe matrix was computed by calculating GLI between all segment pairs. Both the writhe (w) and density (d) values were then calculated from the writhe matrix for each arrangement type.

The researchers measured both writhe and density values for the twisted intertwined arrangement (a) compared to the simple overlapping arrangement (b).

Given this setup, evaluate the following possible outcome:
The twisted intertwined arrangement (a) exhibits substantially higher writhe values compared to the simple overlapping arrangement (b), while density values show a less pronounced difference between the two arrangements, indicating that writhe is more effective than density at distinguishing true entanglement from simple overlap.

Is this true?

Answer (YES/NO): YES